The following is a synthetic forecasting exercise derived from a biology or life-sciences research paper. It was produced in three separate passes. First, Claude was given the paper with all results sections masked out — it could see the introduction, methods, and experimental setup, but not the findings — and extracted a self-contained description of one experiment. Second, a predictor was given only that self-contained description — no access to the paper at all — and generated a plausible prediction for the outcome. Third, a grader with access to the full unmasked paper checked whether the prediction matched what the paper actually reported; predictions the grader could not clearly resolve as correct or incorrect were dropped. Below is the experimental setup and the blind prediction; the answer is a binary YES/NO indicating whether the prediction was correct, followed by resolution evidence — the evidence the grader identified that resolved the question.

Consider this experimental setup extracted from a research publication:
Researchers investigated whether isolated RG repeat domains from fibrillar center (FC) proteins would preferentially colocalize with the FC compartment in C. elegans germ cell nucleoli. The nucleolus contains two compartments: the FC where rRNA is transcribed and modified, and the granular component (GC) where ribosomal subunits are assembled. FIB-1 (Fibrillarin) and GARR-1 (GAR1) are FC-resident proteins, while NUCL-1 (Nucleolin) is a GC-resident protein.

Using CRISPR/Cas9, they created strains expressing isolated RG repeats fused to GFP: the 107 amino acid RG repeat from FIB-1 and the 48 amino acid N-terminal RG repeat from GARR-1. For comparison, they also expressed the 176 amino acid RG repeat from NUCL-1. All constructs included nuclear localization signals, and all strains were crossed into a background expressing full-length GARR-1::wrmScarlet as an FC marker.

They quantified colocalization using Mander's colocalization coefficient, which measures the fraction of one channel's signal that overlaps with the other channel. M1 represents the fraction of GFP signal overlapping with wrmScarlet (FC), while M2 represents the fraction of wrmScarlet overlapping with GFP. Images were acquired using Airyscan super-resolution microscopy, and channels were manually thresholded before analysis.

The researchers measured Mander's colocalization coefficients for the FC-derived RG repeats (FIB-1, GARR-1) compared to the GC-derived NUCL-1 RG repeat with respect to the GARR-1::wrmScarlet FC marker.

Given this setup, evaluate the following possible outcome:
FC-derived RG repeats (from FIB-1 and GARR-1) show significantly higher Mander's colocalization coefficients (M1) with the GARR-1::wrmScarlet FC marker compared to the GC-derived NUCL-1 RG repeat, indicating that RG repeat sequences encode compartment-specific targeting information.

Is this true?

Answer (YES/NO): NO